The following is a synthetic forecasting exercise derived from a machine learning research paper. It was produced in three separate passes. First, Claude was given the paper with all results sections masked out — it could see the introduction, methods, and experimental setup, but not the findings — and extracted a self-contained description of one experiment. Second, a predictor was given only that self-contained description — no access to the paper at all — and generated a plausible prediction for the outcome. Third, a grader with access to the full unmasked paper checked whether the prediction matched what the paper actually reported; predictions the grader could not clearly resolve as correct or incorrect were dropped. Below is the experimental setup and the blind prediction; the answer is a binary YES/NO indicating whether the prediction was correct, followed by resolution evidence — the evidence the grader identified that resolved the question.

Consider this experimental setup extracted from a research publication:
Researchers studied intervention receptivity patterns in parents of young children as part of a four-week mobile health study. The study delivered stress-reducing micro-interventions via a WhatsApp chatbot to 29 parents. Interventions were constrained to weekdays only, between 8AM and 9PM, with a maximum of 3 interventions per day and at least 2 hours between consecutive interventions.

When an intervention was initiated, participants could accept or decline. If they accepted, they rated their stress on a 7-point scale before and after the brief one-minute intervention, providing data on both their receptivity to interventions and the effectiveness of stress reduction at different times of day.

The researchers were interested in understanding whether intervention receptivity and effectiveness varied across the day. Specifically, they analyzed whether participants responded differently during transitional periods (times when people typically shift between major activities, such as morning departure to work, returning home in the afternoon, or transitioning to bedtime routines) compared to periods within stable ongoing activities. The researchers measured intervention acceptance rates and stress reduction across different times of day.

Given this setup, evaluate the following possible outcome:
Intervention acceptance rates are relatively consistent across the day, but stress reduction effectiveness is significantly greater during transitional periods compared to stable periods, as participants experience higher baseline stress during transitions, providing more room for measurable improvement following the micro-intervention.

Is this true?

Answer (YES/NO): NO